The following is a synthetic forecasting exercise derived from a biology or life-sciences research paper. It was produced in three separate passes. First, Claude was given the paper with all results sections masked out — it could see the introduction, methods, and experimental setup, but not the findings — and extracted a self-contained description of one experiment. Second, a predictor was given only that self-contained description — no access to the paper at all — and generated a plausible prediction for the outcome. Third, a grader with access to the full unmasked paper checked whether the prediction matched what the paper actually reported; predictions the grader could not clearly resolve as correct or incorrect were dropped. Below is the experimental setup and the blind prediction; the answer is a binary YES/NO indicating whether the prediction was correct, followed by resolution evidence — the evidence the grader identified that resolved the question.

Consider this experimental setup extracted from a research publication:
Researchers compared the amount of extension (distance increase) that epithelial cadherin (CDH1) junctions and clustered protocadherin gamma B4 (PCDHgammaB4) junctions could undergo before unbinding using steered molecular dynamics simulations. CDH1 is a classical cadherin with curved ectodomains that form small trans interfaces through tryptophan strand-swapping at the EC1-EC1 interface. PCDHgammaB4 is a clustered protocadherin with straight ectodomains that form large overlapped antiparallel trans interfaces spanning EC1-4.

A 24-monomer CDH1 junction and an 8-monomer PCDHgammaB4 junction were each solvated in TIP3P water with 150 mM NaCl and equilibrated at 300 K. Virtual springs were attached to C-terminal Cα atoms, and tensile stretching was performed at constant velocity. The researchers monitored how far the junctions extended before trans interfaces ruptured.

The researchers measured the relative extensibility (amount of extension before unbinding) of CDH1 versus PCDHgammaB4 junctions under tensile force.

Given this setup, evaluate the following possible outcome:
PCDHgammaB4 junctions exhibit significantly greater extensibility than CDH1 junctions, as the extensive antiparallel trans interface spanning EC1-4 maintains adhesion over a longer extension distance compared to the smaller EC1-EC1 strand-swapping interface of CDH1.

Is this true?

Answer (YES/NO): NO